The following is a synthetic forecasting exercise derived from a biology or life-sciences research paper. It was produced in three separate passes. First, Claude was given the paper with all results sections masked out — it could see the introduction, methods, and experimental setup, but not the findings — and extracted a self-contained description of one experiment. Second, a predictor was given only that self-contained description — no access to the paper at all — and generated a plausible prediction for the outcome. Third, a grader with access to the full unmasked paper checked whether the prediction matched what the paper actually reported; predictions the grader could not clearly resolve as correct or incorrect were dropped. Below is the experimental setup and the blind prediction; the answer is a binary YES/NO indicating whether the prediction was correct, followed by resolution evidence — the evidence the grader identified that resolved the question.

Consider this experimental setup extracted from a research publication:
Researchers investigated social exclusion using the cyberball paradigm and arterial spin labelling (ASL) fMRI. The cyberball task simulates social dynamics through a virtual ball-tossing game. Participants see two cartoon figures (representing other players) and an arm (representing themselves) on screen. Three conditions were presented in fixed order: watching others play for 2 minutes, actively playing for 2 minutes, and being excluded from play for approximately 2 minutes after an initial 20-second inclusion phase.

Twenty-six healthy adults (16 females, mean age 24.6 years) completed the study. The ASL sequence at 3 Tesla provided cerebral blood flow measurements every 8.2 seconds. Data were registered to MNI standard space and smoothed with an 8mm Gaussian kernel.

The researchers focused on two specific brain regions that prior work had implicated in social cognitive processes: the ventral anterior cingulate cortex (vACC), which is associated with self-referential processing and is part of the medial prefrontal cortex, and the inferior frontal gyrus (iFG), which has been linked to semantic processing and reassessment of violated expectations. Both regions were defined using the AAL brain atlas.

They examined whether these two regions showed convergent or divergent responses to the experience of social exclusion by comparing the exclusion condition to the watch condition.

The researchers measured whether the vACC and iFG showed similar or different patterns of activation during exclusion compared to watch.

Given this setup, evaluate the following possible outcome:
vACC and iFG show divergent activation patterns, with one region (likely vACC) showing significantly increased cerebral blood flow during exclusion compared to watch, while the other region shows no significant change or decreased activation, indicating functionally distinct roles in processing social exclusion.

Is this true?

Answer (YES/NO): NO